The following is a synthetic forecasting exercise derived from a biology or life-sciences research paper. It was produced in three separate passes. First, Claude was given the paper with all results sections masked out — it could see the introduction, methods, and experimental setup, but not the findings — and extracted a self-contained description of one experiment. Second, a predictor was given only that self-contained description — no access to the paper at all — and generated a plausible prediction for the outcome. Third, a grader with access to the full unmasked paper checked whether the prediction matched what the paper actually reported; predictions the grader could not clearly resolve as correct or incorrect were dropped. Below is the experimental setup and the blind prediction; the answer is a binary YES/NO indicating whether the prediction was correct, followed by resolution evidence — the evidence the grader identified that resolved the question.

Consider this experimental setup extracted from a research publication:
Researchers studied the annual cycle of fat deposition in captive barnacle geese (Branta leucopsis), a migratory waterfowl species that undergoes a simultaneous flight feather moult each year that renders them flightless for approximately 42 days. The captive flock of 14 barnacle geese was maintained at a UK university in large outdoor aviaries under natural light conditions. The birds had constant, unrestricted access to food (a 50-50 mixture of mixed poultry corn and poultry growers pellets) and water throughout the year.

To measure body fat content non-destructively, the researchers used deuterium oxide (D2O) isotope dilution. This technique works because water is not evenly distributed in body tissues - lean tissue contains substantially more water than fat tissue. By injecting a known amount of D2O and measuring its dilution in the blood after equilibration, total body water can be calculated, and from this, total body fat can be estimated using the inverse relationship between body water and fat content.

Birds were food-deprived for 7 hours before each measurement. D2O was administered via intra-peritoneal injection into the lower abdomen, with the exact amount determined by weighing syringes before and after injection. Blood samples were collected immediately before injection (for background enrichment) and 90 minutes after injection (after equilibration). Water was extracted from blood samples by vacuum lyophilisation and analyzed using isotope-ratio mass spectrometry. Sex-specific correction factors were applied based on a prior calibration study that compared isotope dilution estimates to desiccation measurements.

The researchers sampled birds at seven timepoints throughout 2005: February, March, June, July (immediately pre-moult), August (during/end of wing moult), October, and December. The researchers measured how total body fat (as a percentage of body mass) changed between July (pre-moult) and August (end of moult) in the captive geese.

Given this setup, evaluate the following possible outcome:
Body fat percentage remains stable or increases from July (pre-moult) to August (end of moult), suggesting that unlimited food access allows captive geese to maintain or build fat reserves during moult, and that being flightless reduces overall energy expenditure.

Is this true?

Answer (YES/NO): NO